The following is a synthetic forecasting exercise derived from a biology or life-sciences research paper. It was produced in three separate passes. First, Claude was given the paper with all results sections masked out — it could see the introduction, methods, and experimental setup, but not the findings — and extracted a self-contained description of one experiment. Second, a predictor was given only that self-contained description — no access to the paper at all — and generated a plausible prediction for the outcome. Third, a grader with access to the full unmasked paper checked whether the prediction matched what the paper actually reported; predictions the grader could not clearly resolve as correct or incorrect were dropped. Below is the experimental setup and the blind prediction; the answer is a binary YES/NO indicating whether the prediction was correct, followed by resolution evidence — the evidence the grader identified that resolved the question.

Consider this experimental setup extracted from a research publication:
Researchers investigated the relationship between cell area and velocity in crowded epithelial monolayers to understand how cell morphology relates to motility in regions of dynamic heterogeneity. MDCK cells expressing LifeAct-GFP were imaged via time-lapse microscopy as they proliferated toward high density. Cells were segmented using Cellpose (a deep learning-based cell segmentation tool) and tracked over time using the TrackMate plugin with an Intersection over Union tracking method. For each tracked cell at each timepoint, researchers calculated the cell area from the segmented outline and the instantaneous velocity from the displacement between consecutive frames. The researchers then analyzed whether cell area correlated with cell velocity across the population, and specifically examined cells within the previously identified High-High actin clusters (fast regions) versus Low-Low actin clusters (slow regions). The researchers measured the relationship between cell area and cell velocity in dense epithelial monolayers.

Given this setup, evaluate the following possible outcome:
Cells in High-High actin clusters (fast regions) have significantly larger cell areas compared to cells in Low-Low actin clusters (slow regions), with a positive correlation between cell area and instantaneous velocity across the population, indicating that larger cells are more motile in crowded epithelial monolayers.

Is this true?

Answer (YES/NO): NO